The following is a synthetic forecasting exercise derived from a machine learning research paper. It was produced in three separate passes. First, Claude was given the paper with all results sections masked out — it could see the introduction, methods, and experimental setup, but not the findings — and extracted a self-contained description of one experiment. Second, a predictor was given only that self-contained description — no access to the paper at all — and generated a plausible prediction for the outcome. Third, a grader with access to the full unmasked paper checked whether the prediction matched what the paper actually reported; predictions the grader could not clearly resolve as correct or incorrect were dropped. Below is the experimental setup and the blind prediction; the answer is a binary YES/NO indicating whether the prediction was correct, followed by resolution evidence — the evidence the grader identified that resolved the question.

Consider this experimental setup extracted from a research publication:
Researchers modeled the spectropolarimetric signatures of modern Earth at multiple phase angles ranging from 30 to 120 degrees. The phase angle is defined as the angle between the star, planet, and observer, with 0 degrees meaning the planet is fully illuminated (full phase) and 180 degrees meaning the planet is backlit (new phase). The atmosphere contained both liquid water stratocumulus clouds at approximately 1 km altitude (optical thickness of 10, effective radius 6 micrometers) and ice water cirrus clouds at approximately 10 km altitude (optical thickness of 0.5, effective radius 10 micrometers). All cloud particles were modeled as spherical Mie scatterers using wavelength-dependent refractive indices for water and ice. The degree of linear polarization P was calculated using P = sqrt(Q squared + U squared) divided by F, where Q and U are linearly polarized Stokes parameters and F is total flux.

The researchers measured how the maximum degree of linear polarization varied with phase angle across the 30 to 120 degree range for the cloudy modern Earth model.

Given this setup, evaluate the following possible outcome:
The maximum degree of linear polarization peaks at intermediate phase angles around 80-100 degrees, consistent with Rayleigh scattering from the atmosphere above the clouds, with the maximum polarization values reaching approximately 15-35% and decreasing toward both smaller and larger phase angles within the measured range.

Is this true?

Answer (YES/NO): NO